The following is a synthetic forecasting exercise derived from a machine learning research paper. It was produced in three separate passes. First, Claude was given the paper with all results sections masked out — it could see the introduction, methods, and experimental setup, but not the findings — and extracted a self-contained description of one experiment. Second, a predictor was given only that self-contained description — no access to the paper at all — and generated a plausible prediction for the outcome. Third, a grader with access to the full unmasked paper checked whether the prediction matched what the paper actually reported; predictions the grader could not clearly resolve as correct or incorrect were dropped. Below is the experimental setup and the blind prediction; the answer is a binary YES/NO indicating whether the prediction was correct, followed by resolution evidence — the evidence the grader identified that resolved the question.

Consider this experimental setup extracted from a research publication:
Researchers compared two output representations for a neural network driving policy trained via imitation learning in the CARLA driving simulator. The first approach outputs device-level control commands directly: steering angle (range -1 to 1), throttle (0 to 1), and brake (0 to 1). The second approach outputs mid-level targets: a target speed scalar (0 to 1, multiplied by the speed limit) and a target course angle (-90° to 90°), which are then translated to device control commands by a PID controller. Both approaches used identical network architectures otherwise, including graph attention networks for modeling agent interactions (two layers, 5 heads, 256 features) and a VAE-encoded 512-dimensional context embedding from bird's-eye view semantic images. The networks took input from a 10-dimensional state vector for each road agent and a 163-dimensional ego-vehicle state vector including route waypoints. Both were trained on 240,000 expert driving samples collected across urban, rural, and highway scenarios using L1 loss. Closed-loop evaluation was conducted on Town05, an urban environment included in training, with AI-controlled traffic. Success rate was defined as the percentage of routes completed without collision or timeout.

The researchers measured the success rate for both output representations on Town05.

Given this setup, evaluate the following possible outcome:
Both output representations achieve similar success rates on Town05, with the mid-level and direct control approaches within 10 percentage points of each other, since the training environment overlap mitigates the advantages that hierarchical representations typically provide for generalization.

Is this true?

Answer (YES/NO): YES